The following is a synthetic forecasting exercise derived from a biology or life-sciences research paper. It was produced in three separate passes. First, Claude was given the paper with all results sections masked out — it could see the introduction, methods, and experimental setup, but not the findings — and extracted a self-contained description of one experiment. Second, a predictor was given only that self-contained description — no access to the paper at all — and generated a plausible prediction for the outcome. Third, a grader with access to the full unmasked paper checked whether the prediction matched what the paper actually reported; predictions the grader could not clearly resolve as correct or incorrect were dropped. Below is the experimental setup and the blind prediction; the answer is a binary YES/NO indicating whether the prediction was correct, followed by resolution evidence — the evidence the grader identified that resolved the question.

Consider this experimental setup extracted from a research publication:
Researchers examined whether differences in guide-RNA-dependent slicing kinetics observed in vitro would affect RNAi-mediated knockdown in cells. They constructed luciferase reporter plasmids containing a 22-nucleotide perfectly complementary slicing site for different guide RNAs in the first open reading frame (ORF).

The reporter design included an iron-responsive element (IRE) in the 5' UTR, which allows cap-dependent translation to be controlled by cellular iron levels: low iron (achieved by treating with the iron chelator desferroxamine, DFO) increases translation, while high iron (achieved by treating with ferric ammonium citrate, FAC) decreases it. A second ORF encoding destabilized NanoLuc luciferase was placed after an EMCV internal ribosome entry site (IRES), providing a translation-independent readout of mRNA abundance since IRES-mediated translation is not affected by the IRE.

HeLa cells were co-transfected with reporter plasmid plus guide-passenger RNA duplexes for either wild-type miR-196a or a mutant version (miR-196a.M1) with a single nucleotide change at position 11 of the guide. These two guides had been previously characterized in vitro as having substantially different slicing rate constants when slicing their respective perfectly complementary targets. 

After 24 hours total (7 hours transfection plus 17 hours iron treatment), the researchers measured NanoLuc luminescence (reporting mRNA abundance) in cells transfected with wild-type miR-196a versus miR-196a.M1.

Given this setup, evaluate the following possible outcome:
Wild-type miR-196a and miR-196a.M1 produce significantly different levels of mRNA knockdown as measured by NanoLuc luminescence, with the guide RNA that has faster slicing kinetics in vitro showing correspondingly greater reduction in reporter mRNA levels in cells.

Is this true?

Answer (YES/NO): YES